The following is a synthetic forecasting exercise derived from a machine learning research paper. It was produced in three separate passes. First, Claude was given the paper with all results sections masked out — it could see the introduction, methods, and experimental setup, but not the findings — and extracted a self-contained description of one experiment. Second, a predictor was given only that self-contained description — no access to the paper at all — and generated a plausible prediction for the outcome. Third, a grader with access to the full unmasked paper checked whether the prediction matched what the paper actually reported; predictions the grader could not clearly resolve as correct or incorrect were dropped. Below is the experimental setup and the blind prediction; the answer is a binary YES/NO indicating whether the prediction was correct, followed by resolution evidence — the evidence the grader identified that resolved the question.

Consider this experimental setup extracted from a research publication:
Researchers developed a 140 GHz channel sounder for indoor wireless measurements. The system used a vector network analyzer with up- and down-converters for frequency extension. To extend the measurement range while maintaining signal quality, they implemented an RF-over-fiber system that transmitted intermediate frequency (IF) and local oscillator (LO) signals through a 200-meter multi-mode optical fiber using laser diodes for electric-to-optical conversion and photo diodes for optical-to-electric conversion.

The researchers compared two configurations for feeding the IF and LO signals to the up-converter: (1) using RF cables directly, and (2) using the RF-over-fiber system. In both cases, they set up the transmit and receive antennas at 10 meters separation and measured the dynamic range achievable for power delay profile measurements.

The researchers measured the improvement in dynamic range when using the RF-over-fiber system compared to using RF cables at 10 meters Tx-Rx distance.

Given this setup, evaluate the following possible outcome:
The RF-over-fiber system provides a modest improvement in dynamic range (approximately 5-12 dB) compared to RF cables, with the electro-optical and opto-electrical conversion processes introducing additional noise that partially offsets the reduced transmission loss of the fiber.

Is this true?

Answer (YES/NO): NO